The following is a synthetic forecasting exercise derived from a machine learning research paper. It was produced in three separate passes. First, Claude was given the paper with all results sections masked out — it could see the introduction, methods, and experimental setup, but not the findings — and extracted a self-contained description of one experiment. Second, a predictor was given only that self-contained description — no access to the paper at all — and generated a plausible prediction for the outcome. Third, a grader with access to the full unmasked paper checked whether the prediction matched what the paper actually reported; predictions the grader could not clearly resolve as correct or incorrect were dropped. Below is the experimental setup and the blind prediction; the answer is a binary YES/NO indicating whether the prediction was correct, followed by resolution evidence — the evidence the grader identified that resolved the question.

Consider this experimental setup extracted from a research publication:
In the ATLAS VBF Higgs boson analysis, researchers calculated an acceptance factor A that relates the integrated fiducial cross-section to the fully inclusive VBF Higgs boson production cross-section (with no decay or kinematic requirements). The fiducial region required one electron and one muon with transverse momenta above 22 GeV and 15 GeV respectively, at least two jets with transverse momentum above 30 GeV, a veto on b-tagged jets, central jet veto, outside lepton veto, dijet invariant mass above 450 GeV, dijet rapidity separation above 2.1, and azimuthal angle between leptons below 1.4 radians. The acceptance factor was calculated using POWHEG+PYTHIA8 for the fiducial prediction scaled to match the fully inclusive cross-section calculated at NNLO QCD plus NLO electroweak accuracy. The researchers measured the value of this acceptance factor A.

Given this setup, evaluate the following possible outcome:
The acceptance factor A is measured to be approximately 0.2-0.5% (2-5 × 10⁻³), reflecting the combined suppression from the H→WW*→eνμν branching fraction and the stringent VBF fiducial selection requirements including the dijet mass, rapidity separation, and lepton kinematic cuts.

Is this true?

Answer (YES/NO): NO